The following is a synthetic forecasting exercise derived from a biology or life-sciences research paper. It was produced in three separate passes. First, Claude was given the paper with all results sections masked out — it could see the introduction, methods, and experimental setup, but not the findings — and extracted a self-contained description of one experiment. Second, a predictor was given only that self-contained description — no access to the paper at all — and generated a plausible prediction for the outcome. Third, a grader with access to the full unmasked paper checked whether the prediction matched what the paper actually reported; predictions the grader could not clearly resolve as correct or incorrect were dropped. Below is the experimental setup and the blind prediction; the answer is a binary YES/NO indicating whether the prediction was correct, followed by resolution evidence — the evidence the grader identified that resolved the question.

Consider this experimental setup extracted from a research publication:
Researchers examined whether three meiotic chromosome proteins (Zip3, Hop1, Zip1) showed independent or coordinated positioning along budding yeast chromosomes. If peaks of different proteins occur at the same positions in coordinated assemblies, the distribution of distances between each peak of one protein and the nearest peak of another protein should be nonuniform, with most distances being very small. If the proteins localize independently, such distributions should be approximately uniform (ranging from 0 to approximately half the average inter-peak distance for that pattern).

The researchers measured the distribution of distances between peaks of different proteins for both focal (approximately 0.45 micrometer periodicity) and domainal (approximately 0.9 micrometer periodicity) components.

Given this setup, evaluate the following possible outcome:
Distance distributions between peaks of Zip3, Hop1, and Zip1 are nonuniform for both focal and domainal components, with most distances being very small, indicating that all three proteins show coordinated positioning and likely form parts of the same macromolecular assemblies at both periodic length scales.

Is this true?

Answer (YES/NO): YES